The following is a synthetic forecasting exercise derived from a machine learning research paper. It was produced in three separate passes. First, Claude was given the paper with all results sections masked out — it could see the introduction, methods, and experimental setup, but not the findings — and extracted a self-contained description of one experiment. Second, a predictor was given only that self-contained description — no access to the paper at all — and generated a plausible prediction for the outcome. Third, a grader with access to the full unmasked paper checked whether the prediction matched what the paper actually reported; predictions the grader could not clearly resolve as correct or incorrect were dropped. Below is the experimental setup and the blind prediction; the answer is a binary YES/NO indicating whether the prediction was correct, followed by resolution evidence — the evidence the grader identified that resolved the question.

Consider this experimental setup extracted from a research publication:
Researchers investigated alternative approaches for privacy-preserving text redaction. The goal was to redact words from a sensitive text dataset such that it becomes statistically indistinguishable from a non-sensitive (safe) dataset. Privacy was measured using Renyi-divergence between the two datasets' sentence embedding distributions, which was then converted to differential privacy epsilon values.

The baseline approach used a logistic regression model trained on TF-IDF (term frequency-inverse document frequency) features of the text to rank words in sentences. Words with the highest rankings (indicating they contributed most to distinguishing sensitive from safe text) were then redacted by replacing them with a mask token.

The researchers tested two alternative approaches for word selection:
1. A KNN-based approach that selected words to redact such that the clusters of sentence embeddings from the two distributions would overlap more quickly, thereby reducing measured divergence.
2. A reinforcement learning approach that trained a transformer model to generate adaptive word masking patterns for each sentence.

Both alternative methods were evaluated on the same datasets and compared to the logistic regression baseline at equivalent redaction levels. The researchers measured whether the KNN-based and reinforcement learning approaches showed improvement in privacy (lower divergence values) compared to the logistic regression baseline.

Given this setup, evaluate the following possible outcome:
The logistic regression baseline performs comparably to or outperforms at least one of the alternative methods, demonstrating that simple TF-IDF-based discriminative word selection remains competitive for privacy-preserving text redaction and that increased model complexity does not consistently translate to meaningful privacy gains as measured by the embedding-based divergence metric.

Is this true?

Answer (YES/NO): YES